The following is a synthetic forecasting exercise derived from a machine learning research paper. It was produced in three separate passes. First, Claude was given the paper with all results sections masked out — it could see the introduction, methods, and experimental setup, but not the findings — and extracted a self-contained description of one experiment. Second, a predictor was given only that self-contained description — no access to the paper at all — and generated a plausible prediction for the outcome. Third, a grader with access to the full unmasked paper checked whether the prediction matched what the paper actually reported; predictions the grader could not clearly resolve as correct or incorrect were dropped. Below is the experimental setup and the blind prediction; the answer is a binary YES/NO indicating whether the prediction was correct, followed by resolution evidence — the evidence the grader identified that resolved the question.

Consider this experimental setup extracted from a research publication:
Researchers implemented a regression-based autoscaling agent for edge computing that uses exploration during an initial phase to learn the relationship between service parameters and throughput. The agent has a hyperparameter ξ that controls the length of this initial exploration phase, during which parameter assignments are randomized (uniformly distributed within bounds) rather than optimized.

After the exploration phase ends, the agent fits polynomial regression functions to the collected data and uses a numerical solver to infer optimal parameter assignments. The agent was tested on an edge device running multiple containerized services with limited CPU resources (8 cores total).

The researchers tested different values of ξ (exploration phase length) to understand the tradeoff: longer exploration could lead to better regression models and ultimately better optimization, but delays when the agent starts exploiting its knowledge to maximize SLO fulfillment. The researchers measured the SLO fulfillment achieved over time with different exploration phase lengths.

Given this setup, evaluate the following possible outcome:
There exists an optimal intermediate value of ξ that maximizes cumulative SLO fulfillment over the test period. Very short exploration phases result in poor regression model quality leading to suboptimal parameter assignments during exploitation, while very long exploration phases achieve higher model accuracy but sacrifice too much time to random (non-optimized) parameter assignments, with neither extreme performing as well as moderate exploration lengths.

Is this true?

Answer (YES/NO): NO